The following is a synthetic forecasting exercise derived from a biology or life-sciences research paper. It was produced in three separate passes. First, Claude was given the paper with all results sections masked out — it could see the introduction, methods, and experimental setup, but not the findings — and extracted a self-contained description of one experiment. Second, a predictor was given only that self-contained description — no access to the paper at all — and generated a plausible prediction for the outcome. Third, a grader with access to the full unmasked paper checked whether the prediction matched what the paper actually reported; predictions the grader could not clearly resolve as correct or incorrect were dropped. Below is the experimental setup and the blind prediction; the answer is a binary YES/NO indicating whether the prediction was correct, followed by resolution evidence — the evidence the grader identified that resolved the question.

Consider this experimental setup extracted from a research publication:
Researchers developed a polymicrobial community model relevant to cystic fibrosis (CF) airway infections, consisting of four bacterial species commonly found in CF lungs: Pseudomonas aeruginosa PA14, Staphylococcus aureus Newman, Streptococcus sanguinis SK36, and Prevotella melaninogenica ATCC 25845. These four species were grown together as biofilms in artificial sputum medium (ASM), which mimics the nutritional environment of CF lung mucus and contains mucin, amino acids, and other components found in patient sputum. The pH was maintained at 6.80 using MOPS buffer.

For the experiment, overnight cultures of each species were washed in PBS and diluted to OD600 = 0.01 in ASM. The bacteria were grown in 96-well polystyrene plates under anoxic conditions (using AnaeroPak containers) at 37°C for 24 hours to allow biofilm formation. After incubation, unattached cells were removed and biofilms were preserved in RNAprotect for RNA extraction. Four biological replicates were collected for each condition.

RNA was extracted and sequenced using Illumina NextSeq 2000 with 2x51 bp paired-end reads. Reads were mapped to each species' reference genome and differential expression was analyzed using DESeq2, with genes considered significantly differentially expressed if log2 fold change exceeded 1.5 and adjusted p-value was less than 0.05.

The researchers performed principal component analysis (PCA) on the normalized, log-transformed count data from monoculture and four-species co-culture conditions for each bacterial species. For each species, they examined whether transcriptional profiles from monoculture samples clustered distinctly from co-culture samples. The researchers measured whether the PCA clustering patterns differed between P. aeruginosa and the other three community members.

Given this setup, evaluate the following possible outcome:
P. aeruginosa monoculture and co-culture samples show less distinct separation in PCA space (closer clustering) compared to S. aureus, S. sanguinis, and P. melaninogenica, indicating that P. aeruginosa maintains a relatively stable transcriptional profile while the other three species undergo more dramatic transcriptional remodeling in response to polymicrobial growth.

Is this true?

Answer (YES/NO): YES